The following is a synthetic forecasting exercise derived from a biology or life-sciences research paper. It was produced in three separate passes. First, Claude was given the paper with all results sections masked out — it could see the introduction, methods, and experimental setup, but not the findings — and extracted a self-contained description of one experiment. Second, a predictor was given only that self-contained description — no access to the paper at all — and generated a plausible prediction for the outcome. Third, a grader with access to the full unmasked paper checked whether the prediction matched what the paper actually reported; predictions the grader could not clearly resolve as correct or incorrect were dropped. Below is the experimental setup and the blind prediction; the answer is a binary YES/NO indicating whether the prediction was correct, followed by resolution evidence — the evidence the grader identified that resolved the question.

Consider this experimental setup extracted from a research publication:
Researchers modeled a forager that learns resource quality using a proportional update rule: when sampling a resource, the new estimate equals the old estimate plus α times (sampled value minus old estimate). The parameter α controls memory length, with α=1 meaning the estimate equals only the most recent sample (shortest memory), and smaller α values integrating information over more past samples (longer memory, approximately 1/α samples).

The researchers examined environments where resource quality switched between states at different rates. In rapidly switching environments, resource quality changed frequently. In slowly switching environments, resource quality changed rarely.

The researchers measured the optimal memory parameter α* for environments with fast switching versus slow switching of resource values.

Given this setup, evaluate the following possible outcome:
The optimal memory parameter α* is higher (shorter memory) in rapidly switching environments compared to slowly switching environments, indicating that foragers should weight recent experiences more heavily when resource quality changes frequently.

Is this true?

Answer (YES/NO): YES